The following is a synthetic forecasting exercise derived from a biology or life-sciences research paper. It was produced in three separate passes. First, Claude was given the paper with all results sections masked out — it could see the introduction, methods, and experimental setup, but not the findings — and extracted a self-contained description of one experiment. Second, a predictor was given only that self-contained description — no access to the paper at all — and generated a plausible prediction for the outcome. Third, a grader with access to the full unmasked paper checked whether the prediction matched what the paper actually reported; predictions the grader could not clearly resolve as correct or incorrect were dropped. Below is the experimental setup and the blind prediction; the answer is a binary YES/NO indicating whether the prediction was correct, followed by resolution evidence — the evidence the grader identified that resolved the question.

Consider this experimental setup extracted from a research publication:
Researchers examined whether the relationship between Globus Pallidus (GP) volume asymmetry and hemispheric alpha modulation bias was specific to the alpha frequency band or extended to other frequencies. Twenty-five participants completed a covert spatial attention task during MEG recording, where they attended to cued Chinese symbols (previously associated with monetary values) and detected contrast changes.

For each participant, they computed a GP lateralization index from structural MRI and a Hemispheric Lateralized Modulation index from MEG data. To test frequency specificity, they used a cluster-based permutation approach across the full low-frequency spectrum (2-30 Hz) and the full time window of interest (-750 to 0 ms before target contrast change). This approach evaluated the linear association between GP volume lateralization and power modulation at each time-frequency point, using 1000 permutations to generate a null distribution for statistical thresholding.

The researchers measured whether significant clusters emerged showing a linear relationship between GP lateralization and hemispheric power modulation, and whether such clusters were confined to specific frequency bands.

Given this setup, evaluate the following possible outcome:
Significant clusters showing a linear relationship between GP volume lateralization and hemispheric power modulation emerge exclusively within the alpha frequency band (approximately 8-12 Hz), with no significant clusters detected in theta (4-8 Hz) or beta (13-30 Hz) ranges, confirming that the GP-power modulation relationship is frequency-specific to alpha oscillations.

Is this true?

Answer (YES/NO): YES